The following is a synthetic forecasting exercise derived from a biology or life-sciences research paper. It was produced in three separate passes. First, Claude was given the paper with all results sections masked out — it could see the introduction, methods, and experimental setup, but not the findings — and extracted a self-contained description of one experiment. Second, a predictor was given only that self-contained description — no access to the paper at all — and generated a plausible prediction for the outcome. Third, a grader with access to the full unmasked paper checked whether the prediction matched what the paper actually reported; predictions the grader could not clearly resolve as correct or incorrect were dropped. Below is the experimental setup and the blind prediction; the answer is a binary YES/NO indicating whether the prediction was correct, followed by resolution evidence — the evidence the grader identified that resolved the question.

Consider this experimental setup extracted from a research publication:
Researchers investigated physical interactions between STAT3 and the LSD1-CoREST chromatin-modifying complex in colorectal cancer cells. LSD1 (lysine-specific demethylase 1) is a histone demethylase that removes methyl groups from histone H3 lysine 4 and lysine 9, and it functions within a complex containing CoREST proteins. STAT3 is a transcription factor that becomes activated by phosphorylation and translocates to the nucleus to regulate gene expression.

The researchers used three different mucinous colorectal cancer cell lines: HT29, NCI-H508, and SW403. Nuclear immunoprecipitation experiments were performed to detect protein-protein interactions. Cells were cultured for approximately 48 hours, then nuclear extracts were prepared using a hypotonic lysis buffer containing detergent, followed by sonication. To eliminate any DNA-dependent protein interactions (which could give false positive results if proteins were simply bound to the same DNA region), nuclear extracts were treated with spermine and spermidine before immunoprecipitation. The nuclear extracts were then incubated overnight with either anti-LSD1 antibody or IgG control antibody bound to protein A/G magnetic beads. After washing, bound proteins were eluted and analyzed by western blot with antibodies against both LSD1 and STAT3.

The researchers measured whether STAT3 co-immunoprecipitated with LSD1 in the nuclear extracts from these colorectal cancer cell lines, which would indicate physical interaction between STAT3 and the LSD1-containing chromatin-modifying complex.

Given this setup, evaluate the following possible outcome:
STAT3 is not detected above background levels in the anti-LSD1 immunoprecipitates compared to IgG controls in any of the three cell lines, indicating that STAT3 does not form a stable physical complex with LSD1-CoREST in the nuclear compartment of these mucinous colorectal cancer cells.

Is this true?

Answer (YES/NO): NO